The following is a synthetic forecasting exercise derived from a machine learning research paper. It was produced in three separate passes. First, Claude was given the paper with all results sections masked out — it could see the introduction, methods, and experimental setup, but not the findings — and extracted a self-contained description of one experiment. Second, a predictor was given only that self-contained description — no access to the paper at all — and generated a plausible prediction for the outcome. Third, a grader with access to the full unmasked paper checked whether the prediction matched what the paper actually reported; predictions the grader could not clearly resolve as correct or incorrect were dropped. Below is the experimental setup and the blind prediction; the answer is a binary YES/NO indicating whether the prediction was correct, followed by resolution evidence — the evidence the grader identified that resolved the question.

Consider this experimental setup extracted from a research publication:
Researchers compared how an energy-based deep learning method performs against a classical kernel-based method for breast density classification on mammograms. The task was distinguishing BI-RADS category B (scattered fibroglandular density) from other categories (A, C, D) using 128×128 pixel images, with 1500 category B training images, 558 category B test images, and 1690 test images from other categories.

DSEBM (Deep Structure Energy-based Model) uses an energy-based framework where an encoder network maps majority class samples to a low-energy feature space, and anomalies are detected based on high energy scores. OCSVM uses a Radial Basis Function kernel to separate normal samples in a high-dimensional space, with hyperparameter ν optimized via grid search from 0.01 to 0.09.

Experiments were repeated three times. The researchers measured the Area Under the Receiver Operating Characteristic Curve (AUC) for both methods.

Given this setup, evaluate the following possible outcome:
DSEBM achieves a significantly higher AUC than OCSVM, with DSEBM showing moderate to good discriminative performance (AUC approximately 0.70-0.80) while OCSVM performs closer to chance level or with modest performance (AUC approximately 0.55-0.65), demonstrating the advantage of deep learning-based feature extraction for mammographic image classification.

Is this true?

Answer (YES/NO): NO